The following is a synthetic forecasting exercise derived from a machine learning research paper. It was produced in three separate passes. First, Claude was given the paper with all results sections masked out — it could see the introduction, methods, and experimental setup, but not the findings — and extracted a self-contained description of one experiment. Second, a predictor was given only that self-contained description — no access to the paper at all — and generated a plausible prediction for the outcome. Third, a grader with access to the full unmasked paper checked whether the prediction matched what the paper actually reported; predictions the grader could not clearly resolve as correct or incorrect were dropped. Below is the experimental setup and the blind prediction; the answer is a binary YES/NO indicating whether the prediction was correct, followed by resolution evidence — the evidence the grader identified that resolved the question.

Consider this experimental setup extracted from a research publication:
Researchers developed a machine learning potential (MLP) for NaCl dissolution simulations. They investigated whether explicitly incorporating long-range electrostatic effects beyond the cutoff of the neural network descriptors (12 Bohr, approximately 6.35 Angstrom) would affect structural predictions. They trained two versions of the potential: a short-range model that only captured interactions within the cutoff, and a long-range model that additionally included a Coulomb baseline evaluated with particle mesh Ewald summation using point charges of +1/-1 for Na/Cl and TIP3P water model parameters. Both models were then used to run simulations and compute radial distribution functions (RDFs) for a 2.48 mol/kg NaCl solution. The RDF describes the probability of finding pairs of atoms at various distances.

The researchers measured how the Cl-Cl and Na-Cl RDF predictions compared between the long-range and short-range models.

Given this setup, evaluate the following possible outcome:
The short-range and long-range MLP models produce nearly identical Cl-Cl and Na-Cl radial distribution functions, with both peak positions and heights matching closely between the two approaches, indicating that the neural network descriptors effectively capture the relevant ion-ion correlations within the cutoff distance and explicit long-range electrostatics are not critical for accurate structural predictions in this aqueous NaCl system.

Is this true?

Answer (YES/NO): NO